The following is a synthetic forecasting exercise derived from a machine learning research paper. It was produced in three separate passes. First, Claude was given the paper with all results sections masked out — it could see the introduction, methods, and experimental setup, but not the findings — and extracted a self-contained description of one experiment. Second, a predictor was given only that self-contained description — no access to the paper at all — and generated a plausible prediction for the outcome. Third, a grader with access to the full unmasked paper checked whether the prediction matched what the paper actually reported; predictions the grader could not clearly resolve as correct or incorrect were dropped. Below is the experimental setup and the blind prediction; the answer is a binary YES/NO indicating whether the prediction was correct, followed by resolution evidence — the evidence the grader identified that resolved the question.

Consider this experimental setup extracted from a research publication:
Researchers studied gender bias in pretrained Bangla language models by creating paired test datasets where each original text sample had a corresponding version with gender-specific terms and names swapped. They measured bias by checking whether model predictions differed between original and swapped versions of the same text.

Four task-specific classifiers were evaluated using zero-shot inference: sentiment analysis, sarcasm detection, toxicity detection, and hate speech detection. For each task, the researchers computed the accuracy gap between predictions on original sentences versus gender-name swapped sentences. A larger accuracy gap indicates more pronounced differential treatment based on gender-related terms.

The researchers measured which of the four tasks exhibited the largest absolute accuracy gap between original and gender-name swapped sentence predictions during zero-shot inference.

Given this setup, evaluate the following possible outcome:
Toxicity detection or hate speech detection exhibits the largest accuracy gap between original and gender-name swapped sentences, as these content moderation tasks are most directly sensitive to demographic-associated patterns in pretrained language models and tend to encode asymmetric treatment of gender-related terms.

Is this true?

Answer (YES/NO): YES